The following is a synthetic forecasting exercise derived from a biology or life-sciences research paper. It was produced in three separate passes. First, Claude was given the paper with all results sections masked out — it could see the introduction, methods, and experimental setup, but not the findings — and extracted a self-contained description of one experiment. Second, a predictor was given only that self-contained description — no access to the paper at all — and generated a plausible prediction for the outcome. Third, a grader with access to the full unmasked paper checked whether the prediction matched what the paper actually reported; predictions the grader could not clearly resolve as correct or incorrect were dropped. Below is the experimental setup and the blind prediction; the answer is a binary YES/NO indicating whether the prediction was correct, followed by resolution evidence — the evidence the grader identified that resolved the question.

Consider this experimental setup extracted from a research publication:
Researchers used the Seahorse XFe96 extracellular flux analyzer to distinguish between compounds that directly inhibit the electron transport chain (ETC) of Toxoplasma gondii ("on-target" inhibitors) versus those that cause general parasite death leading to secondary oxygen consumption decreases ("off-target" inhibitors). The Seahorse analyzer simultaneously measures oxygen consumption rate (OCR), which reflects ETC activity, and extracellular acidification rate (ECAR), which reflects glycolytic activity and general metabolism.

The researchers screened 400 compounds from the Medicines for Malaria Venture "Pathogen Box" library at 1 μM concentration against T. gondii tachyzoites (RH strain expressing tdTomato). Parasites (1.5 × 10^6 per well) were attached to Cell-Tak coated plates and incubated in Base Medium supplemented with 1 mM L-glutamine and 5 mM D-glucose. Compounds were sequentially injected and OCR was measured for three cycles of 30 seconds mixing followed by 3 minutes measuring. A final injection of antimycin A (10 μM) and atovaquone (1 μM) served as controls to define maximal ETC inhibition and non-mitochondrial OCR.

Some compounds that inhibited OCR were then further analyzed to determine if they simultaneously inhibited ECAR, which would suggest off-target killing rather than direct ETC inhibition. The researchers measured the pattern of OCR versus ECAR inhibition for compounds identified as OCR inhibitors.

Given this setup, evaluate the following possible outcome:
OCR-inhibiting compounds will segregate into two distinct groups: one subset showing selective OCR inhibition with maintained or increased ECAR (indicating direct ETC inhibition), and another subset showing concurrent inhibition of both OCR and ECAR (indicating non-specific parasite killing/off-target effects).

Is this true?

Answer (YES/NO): YES